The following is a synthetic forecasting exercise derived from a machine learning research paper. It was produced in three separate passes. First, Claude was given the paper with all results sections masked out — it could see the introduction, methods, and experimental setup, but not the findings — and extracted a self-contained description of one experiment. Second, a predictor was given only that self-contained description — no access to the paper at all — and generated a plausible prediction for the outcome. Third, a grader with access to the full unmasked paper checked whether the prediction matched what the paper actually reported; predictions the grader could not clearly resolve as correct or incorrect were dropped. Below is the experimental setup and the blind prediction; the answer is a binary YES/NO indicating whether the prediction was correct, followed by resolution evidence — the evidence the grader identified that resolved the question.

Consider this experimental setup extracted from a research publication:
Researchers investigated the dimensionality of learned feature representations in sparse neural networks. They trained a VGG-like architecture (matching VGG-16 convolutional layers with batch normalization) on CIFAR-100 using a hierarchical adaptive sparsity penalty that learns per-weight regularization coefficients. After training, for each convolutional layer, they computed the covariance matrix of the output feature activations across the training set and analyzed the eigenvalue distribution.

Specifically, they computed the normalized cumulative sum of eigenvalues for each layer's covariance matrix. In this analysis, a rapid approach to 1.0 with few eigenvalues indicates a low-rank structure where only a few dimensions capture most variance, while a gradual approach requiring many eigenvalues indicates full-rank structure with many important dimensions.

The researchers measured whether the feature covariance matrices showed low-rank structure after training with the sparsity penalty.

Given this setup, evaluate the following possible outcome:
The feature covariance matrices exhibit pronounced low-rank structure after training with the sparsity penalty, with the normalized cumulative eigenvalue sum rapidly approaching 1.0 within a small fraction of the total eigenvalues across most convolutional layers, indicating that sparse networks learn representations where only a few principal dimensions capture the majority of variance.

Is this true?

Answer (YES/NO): YES